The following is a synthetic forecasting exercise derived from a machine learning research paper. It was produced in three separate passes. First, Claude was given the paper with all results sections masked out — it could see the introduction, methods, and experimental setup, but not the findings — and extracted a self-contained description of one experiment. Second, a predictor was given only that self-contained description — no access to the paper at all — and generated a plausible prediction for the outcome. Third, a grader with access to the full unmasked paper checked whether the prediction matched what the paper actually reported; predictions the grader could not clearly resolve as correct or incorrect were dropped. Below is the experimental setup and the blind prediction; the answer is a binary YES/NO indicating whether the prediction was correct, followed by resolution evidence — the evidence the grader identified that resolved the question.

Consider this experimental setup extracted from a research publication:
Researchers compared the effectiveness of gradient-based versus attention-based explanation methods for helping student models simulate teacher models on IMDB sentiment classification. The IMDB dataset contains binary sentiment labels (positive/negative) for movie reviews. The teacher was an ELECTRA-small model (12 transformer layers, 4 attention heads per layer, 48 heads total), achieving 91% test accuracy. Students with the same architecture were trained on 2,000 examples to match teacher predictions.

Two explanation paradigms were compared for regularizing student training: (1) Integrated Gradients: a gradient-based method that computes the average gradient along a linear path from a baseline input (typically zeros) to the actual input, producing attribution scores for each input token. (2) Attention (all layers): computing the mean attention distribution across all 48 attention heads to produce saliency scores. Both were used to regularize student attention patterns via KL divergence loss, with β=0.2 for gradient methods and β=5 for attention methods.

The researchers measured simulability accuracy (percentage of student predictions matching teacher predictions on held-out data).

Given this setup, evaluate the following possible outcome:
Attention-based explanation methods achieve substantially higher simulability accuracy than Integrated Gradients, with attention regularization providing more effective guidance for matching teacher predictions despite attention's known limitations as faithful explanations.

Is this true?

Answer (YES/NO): YES